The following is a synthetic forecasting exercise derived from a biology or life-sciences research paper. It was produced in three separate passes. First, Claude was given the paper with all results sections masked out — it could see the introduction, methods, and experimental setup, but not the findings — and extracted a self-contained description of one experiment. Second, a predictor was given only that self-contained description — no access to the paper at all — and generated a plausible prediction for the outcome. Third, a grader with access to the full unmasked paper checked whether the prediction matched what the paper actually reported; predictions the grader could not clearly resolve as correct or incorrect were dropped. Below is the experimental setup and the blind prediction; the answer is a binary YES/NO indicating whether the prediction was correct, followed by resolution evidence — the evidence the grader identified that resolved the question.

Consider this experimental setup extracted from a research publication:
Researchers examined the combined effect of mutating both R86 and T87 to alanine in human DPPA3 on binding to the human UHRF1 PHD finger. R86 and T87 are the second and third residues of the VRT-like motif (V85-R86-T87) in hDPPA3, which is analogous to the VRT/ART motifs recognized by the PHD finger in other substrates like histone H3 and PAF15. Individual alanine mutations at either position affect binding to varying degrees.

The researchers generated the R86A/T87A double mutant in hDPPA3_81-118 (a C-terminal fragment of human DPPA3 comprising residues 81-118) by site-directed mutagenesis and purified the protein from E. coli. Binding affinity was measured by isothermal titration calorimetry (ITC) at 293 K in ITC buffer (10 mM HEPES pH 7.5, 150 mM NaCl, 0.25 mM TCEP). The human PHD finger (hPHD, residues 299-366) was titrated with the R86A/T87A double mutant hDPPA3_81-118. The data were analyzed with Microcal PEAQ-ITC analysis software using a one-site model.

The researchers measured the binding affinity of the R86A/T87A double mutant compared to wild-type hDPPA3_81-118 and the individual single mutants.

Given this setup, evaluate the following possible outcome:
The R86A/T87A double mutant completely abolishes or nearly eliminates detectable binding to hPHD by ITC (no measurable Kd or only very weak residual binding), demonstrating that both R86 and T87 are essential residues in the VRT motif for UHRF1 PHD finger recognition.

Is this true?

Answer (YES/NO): YES